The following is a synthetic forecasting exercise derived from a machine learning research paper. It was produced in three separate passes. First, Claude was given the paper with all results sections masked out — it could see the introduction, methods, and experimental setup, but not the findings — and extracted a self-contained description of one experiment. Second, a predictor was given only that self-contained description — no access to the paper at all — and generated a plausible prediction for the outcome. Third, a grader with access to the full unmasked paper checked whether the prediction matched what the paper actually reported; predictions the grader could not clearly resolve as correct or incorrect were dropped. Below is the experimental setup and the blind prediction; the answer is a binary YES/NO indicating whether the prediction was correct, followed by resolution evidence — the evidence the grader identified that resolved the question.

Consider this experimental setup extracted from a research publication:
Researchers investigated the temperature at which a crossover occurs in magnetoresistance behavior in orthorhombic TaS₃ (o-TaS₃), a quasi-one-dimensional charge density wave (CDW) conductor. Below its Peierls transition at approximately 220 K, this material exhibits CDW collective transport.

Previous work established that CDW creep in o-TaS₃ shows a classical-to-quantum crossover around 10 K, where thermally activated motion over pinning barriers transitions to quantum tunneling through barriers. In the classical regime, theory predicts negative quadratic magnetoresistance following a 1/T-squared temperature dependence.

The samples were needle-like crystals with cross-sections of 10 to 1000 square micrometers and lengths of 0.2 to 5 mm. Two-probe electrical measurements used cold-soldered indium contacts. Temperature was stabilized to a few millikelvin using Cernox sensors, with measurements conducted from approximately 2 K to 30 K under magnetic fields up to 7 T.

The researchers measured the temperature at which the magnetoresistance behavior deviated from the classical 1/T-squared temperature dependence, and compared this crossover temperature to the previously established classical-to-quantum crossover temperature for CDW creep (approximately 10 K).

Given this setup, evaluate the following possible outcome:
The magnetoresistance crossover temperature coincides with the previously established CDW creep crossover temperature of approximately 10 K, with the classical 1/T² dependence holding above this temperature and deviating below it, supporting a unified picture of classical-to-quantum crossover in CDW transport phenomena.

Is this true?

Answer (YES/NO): YES